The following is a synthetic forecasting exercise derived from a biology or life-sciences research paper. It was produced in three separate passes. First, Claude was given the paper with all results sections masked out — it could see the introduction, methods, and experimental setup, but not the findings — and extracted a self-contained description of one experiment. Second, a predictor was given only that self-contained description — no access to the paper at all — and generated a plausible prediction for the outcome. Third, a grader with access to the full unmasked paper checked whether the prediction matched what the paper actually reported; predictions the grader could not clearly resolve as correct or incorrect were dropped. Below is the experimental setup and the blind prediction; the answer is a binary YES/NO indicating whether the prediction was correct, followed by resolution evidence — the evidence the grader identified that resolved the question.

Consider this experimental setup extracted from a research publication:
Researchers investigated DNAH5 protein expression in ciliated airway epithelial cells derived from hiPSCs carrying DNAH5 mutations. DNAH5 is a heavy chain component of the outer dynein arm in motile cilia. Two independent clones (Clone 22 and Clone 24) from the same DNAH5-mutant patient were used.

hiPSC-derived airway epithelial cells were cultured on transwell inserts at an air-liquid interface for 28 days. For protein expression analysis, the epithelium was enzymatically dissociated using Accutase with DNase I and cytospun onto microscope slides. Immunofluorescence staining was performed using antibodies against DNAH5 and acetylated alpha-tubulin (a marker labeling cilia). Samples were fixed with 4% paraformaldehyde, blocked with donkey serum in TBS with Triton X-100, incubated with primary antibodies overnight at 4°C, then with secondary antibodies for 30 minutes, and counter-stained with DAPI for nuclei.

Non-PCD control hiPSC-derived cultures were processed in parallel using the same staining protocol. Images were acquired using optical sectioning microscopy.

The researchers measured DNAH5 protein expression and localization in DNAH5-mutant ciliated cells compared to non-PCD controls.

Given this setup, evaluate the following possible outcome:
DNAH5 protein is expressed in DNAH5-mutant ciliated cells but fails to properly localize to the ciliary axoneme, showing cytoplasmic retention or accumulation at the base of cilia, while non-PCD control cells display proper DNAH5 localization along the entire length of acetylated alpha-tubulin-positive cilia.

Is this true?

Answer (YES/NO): NO